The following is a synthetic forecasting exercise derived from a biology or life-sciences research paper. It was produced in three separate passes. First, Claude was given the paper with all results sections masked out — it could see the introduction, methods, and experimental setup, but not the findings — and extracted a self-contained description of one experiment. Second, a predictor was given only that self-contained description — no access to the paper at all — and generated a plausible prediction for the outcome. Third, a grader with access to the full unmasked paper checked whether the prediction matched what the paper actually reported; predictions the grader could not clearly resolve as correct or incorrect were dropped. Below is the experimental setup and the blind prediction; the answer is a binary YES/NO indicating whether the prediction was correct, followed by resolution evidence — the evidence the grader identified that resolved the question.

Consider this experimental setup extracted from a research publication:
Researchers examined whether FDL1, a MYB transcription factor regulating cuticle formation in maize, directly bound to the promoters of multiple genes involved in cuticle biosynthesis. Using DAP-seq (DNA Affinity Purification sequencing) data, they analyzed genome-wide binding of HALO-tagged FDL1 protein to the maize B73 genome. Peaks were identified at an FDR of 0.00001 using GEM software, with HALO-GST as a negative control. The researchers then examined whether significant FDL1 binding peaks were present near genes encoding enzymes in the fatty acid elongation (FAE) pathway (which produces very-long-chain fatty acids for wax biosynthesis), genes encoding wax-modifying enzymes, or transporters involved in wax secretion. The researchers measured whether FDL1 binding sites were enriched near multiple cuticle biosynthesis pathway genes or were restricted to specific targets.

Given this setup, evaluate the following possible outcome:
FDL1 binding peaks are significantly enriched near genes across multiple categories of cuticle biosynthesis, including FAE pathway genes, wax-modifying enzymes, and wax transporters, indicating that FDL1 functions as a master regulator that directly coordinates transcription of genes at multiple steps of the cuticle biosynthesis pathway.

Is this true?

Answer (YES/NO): YES